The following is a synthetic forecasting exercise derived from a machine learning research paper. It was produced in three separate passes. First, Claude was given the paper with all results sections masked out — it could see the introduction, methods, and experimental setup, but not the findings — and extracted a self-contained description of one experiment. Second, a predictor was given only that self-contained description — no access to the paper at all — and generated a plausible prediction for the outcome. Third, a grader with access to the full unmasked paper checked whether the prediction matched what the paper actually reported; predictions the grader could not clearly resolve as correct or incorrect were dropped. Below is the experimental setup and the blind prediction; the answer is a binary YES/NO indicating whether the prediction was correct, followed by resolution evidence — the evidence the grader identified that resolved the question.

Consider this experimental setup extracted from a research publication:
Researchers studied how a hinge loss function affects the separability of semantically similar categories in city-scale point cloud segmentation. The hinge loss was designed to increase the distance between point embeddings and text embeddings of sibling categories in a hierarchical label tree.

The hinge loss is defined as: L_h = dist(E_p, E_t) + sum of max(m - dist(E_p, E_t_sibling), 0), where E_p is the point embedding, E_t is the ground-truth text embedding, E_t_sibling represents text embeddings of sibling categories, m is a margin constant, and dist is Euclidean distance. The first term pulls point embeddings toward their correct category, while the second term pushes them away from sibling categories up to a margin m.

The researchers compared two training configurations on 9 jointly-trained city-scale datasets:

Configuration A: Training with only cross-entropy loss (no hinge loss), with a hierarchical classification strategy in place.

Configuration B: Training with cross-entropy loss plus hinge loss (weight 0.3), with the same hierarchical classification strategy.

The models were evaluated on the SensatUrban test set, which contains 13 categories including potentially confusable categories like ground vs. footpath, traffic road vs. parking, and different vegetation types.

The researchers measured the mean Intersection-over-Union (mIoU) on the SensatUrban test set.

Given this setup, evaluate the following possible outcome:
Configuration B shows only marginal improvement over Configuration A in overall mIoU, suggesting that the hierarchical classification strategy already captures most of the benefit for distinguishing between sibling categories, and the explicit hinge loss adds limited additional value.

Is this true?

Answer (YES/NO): NO